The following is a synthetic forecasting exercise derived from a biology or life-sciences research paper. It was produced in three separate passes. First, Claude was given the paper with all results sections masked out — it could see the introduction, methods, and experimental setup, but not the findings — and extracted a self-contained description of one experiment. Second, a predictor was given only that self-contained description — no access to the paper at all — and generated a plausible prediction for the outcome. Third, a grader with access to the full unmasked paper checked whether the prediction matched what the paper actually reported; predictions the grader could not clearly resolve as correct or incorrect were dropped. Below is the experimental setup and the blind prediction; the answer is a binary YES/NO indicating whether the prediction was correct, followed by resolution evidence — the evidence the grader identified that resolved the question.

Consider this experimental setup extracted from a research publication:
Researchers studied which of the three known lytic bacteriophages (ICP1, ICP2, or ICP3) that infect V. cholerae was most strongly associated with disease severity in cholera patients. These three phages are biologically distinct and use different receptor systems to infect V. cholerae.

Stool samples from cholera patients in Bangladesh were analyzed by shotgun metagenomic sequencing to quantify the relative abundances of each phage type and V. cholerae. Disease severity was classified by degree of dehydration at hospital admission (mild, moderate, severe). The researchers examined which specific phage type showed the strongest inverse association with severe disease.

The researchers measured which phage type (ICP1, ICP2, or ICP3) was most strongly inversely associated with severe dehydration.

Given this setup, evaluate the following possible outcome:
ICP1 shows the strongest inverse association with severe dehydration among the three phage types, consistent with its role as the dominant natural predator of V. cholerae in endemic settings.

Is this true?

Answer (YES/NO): YES